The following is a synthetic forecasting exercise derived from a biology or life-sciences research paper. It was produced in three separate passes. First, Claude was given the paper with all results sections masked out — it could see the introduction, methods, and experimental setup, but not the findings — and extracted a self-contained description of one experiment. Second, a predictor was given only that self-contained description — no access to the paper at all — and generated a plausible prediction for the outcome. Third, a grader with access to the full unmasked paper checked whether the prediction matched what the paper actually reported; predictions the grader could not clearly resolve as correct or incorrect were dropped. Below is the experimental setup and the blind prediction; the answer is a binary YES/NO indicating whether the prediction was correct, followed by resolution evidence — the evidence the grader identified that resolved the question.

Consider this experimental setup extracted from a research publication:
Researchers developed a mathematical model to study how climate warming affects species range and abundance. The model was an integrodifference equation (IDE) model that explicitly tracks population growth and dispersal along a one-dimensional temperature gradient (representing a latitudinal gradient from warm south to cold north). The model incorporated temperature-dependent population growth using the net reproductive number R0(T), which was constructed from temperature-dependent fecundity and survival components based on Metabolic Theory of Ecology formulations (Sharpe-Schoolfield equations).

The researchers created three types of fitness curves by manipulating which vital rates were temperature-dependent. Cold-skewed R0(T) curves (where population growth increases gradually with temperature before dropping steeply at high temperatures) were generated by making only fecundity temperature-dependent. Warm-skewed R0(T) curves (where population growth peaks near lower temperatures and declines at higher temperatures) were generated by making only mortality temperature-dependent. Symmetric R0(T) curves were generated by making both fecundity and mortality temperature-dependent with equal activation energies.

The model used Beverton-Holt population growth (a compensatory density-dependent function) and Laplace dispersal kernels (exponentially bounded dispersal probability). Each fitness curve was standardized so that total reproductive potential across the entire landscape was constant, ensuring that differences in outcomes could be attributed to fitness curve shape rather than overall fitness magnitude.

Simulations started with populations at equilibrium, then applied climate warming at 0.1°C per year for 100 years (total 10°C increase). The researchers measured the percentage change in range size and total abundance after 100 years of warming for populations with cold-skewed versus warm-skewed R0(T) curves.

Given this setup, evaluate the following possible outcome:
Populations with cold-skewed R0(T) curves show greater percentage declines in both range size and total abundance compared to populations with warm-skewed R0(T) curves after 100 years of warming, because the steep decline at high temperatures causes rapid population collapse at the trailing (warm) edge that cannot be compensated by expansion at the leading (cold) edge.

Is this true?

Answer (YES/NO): NO